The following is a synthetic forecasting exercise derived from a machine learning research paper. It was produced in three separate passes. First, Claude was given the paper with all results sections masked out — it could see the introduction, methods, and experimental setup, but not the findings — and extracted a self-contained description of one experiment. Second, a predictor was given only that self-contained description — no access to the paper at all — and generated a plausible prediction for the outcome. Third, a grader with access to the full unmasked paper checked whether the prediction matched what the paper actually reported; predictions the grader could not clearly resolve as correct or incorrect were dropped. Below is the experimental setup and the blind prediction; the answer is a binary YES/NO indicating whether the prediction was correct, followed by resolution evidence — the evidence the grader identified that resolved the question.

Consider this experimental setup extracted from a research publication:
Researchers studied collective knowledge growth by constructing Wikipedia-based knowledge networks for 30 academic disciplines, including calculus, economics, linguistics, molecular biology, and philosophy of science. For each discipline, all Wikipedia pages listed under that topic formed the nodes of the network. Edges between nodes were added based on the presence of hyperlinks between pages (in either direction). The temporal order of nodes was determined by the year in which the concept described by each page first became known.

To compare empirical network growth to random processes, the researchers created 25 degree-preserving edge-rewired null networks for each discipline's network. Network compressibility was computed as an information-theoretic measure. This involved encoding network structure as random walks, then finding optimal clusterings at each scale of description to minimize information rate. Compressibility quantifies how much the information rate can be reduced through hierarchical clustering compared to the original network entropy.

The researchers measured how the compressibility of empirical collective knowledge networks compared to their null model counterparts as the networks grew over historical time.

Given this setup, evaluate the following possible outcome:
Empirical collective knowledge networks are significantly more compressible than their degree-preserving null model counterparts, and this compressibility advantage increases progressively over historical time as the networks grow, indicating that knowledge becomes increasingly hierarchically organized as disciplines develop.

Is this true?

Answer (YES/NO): NO